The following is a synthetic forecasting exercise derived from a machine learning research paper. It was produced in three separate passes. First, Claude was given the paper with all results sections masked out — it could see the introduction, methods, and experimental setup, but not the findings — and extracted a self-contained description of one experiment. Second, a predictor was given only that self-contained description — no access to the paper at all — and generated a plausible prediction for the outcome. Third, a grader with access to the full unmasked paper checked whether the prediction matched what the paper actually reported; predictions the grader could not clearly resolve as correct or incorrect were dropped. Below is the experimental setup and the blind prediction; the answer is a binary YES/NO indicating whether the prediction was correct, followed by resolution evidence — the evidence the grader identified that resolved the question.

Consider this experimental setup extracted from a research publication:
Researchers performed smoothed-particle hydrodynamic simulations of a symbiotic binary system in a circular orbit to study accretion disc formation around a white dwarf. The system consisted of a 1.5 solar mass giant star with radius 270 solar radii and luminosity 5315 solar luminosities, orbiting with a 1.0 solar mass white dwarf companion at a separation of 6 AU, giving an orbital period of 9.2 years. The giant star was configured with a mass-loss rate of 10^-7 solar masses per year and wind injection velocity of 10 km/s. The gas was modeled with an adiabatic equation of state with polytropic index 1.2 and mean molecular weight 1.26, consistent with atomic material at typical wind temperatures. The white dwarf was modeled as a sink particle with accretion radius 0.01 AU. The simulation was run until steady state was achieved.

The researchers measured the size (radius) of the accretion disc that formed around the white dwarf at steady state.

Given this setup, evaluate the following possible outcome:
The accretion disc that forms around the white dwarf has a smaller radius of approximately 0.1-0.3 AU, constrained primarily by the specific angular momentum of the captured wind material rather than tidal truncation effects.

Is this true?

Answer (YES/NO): NO